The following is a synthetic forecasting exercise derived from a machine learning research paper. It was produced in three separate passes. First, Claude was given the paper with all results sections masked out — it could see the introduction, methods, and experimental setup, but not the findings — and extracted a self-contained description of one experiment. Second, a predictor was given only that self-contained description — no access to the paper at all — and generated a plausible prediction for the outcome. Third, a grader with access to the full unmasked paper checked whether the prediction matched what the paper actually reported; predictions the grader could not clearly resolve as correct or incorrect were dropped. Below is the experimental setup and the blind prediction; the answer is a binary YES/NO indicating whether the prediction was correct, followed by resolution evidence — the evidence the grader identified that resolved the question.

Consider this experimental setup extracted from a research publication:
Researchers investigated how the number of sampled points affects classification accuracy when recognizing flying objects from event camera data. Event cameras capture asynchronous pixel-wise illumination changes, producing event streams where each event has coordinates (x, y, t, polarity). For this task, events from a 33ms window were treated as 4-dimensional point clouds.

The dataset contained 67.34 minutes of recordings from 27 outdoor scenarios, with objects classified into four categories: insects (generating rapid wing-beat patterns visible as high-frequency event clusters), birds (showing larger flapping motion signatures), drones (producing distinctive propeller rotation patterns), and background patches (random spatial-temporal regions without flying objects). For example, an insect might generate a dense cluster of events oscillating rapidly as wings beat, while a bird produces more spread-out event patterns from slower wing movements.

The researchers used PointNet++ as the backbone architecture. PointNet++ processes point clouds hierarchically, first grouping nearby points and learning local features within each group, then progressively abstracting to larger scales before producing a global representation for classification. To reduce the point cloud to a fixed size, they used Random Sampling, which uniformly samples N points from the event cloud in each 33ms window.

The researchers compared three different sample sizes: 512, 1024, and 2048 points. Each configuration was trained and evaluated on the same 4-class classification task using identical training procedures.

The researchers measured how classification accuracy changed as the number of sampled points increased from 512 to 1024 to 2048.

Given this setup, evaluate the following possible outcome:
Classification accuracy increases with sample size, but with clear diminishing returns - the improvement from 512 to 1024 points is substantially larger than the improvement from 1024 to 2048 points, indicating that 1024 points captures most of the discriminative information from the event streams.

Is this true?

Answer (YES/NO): NO